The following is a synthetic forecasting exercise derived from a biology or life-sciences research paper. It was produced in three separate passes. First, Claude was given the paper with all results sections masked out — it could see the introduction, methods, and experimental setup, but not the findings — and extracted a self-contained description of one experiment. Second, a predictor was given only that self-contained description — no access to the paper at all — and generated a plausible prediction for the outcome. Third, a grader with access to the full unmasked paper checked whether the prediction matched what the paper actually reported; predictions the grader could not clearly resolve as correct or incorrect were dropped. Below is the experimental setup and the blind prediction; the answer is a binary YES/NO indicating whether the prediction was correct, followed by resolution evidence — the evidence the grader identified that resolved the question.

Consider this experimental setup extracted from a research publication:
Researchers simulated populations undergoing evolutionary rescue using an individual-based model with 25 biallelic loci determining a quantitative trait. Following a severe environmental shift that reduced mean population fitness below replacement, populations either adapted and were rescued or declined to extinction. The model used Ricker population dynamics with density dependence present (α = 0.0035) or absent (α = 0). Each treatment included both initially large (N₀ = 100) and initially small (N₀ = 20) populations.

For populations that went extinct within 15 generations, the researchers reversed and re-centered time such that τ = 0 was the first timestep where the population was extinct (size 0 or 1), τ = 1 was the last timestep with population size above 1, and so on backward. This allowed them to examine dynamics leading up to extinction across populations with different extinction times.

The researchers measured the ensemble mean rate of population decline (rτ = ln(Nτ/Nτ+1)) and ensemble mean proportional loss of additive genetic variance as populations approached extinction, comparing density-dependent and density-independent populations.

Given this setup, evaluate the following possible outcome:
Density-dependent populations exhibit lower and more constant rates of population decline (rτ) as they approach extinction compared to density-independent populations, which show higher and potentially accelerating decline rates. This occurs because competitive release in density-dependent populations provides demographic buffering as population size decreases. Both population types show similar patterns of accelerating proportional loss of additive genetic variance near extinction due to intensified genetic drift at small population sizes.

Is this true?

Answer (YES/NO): NO